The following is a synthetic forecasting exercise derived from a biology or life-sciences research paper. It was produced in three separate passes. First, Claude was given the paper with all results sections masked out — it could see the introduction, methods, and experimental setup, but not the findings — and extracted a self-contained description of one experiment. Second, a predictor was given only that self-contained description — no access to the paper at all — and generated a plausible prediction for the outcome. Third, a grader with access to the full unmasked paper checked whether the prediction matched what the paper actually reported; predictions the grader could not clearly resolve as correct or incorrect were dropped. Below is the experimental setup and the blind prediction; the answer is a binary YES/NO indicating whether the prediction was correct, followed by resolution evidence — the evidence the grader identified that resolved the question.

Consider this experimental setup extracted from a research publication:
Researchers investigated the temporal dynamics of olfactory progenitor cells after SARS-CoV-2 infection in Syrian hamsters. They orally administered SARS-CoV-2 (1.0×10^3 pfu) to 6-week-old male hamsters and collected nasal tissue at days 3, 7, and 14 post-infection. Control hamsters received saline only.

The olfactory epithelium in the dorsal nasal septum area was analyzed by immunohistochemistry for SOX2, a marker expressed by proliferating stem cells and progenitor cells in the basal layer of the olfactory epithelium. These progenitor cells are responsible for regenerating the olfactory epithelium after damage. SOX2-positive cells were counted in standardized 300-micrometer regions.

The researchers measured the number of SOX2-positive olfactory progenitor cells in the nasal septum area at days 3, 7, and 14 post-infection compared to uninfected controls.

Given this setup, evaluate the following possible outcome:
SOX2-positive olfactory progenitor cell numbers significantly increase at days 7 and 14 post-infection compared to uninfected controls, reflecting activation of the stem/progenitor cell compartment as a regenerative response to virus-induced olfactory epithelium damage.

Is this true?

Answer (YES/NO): NO